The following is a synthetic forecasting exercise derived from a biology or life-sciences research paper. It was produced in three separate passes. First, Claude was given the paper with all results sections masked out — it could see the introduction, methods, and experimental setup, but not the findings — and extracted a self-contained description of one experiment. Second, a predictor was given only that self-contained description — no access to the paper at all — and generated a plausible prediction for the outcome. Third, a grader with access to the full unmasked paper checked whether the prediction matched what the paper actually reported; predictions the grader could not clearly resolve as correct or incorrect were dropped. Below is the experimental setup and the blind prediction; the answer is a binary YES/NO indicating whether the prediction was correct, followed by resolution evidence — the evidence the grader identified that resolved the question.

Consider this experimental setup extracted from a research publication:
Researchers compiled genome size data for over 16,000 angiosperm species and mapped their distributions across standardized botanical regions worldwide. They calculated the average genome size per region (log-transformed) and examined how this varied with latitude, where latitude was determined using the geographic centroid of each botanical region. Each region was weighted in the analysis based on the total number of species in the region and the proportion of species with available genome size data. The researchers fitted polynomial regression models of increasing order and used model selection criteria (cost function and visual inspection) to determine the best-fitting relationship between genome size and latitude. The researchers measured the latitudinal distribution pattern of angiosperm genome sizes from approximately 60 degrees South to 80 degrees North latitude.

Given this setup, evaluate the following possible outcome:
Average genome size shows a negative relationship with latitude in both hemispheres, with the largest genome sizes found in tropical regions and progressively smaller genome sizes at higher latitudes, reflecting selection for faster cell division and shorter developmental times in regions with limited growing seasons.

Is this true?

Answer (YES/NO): NO